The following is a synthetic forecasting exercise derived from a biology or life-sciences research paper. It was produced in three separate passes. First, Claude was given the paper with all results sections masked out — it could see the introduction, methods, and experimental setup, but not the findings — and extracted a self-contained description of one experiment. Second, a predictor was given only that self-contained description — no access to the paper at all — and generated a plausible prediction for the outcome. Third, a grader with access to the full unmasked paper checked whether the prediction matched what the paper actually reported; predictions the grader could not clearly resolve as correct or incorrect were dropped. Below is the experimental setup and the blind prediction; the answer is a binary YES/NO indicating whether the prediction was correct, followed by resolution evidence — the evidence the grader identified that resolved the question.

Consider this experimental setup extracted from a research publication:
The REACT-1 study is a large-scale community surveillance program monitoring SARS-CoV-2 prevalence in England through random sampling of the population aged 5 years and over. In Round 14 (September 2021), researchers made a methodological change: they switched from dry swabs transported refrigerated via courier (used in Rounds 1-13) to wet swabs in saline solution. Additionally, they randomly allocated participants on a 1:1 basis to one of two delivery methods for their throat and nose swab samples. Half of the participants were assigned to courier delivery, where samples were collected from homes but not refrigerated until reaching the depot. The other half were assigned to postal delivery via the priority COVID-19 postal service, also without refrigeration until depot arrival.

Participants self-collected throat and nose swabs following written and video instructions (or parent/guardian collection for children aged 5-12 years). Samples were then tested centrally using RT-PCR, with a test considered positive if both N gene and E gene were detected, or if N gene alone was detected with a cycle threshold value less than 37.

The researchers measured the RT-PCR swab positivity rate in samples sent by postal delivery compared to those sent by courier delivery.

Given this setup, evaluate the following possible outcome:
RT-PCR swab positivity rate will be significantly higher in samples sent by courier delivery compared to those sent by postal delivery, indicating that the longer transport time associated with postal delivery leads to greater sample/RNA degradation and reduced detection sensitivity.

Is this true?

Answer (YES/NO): NO